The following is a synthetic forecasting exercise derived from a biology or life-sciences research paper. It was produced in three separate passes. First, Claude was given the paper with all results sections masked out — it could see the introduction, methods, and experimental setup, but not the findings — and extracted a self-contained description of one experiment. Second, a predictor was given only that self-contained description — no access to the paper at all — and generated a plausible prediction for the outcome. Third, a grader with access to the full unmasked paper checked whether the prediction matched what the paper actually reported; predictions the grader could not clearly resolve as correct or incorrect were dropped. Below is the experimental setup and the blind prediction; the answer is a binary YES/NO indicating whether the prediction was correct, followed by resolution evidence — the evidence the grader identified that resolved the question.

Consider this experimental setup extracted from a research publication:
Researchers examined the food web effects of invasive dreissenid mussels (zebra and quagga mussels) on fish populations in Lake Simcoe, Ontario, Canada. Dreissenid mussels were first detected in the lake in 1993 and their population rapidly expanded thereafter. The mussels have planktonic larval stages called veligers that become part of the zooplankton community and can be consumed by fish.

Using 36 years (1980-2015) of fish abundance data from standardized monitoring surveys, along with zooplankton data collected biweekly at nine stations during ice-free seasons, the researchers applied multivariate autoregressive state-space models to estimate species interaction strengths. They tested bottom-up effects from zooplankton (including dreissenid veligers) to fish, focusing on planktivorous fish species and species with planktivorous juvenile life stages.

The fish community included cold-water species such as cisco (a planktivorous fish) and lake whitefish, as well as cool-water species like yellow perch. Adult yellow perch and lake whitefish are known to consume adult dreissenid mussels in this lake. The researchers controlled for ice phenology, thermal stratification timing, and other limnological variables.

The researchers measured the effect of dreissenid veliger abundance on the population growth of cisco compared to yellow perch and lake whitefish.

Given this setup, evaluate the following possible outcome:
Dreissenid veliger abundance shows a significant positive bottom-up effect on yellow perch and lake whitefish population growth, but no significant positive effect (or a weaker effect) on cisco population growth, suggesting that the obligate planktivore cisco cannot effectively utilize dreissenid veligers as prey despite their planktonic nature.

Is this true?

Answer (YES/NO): NO